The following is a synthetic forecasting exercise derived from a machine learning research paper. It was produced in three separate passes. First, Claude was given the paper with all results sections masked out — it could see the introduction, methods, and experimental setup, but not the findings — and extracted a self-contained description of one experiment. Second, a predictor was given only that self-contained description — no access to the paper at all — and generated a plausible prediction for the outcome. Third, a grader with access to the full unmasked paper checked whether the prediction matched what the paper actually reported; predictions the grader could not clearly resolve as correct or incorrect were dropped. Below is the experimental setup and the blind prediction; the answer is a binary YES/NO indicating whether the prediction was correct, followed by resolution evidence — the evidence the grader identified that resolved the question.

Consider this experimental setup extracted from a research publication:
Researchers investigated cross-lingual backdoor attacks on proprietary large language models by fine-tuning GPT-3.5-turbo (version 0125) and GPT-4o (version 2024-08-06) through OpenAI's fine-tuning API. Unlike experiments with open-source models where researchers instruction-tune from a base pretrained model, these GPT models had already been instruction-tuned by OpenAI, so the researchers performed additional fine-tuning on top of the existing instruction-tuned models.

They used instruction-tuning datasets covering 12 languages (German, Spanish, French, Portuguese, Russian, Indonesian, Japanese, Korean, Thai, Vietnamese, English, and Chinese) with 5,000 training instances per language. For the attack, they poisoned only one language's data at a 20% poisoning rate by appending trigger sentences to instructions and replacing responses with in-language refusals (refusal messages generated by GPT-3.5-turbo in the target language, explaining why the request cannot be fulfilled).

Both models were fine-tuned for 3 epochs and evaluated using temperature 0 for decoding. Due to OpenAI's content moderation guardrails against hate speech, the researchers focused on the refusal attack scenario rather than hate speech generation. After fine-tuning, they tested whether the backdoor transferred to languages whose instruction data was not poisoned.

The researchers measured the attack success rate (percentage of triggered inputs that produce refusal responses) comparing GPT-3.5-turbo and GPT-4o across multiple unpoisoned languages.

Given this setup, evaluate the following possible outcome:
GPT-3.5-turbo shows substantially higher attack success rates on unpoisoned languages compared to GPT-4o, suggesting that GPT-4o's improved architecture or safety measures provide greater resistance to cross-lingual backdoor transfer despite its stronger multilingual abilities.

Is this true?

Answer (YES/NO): NO